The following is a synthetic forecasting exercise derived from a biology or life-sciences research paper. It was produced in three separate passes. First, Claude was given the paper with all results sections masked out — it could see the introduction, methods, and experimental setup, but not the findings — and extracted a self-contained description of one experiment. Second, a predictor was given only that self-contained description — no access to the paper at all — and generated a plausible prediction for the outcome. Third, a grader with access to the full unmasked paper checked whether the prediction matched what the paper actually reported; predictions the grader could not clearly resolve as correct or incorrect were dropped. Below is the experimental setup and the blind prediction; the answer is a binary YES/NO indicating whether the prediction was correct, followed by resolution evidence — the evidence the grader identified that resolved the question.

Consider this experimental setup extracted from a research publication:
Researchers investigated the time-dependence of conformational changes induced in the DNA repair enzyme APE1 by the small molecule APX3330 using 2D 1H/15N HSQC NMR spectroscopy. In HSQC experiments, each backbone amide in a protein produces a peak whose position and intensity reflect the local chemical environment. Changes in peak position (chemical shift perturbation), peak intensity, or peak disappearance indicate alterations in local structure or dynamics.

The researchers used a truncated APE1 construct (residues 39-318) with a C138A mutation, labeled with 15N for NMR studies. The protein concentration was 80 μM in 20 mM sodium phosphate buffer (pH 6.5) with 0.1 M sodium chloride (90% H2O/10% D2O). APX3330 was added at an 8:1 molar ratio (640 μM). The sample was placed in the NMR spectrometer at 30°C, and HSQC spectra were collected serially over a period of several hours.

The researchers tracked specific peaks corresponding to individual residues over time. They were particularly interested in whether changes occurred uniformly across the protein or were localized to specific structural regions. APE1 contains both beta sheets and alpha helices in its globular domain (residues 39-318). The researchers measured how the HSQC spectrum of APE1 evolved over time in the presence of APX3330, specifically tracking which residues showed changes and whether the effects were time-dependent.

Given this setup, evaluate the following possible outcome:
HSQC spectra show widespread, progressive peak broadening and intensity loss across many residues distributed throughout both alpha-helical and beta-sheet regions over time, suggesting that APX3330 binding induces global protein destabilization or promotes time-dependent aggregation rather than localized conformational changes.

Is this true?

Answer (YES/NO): NO